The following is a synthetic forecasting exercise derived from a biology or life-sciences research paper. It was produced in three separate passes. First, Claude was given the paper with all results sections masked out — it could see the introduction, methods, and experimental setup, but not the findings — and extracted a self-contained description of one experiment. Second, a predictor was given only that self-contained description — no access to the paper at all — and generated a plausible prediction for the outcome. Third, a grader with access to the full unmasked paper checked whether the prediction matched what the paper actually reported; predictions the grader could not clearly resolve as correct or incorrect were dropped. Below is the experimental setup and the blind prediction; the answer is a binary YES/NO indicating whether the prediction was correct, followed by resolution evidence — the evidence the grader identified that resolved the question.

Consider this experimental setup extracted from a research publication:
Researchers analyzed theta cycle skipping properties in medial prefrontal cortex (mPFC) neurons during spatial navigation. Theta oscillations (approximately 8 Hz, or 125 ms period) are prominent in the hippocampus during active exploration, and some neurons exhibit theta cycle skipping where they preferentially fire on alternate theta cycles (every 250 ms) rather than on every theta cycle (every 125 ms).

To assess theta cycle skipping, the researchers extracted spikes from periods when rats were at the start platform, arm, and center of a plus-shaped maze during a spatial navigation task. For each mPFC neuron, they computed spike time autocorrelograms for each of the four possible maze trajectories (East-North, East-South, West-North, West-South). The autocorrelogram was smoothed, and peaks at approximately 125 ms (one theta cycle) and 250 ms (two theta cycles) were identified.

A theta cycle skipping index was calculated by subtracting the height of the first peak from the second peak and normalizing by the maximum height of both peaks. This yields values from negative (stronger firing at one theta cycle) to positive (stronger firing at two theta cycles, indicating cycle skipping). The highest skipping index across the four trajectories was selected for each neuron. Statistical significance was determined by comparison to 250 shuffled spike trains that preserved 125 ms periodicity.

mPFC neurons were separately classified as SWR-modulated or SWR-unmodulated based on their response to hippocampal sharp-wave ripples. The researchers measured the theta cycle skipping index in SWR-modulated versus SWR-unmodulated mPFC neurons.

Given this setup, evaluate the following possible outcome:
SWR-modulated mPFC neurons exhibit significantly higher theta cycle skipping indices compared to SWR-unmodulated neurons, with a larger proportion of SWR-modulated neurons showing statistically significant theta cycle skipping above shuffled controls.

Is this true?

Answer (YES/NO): NO